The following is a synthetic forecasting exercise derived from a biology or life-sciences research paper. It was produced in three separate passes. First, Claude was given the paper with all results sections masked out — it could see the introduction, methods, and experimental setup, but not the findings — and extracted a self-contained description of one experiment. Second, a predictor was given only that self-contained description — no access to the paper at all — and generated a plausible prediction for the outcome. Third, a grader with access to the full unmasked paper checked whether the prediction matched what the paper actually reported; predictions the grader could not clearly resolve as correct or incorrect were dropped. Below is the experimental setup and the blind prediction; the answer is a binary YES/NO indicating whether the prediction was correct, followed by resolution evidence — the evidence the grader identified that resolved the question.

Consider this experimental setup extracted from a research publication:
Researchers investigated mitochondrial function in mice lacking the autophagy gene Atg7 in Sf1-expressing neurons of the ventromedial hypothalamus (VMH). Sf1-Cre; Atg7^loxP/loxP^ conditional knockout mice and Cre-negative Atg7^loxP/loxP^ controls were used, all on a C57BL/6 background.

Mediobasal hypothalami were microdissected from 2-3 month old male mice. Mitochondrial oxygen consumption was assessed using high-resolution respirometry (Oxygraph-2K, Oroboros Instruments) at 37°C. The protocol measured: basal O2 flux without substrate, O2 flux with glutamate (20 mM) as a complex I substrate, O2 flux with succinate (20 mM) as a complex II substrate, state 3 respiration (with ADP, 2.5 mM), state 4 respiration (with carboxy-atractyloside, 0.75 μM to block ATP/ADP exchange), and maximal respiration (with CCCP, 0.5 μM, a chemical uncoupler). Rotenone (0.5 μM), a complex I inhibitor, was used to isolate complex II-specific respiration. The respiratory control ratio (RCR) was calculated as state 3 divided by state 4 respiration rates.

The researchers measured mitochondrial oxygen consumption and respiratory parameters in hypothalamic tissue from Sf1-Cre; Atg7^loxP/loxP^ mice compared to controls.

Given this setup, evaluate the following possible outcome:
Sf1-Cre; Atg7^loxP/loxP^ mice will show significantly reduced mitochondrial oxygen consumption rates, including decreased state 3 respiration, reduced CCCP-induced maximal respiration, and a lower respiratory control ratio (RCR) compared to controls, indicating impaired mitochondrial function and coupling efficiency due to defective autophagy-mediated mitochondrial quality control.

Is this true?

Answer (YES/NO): NO